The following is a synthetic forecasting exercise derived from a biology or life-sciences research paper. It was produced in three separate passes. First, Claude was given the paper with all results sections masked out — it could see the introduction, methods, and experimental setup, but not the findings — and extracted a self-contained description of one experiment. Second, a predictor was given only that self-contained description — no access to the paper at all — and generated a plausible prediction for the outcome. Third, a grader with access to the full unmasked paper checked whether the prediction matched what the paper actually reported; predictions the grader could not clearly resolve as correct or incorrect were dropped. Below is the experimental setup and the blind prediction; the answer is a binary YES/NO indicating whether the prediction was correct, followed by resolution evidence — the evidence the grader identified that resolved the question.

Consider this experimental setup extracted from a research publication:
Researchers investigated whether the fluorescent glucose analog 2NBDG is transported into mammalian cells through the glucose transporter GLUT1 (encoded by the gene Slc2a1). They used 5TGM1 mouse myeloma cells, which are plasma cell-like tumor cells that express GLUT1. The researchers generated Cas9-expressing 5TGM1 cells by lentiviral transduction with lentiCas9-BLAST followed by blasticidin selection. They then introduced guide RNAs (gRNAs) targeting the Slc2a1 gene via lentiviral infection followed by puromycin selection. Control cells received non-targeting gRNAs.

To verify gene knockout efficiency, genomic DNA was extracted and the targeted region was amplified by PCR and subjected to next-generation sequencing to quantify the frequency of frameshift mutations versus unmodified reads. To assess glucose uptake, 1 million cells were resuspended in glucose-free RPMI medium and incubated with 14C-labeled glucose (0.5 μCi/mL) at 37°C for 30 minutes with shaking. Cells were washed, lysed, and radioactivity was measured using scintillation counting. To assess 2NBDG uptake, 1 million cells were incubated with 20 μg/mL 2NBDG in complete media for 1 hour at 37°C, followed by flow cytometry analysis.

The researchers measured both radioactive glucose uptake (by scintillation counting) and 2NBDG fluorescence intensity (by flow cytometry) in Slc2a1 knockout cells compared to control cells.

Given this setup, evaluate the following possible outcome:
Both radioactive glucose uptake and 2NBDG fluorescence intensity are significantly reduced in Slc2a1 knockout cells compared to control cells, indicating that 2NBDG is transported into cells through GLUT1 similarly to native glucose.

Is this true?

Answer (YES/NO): NO